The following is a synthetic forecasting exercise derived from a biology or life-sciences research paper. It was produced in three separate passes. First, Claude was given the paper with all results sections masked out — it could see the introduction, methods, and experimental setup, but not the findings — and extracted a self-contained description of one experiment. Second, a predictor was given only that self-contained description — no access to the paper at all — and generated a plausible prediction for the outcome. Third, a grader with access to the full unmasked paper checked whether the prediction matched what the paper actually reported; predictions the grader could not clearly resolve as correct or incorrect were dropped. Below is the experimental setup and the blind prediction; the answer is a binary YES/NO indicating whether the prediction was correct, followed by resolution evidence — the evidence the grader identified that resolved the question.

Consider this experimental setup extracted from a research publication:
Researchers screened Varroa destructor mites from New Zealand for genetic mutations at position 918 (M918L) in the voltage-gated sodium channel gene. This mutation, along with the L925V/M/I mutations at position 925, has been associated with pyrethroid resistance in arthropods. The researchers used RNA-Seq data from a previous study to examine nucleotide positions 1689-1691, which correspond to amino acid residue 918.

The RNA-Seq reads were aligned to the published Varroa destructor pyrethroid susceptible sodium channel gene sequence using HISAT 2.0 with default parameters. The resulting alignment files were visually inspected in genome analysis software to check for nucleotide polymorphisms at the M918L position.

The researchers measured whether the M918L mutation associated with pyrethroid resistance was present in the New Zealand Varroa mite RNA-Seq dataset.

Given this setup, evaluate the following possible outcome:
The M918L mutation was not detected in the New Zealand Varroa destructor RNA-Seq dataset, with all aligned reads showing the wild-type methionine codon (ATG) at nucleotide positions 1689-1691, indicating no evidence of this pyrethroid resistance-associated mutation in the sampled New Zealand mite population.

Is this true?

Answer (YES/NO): YES